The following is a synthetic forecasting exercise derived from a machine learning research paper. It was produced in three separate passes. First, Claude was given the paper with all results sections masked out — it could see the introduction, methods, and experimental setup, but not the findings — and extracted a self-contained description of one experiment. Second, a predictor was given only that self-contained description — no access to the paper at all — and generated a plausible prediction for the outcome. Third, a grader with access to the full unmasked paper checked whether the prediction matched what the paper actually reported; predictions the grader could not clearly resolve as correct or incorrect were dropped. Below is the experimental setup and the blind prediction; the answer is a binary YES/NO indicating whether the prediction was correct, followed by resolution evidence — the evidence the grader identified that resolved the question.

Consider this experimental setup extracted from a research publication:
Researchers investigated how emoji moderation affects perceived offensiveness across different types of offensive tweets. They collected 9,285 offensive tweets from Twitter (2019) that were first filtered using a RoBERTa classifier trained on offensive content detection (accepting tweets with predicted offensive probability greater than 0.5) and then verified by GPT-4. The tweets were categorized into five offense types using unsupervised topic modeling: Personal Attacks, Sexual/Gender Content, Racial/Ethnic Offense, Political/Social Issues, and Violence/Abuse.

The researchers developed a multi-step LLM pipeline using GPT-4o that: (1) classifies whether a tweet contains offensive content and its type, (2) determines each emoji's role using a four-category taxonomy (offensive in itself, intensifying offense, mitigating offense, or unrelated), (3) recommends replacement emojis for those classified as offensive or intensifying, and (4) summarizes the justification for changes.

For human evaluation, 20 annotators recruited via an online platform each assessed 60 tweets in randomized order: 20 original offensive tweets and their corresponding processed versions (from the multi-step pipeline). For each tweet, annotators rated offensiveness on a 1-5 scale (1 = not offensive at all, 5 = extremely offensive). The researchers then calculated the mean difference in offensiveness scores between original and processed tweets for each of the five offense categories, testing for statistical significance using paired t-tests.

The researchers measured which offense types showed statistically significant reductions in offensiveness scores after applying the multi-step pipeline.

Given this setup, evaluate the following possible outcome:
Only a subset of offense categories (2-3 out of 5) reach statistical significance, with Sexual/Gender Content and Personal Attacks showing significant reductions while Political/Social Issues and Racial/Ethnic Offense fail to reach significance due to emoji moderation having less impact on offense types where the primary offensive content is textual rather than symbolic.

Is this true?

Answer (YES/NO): NO